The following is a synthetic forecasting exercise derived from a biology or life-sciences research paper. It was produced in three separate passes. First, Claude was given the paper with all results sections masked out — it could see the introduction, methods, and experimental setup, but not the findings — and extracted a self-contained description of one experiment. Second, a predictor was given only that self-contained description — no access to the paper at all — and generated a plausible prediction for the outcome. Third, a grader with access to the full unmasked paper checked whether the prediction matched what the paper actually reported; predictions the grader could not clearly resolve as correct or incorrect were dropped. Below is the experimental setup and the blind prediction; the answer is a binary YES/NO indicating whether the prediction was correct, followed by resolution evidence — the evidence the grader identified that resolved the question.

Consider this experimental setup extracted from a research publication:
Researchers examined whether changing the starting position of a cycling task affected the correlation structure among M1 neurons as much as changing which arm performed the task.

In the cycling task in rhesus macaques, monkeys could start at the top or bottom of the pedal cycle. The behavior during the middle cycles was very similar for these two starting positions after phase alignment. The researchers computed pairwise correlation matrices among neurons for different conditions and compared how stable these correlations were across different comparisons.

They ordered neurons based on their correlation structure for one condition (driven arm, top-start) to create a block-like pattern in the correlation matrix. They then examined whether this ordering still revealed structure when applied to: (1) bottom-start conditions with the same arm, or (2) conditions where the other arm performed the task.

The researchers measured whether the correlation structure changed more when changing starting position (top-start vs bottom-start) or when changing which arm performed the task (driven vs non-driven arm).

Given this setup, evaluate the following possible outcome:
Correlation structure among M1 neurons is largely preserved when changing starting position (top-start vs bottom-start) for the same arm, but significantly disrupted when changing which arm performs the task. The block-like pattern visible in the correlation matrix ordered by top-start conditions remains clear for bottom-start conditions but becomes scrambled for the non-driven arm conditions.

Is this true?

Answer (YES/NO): YES